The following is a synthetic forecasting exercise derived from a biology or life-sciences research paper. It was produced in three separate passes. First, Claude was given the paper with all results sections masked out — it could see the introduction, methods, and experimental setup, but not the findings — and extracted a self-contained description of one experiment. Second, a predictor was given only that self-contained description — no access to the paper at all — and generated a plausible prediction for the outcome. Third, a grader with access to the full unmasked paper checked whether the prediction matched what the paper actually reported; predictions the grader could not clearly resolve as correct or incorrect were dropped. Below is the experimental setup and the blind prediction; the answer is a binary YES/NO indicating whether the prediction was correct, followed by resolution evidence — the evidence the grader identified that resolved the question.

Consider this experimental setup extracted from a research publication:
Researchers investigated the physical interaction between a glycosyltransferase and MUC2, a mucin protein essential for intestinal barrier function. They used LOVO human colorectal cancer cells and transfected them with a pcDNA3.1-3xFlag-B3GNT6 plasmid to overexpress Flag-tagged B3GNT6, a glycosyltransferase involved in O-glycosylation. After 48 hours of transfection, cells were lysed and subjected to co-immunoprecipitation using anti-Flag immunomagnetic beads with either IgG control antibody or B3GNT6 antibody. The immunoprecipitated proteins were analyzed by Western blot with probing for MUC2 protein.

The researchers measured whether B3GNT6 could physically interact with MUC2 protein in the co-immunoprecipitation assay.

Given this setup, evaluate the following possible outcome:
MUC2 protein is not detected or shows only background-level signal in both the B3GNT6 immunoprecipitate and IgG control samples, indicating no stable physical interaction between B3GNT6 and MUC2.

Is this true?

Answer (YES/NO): NO